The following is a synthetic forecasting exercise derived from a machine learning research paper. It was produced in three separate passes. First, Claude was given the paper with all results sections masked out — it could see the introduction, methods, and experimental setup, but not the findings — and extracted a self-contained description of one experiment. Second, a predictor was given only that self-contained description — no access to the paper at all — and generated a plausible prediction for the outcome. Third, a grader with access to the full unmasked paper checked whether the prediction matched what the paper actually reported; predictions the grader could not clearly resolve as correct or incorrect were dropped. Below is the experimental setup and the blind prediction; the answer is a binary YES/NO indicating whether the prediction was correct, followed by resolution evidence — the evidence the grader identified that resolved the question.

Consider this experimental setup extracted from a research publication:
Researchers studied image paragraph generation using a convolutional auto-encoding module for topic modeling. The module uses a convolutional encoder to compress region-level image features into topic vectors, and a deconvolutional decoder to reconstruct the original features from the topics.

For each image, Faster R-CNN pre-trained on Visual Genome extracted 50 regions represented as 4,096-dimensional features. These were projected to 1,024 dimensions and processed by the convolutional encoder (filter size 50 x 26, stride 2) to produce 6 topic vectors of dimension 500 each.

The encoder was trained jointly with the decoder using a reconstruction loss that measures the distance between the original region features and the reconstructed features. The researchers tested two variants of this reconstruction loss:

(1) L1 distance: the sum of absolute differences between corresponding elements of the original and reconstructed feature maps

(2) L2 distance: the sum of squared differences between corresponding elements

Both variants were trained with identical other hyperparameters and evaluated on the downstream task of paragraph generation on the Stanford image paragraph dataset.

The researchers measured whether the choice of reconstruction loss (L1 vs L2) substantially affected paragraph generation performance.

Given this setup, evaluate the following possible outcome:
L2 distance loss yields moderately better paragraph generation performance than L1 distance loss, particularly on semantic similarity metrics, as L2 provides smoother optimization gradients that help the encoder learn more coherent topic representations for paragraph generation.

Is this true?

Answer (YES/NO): NO